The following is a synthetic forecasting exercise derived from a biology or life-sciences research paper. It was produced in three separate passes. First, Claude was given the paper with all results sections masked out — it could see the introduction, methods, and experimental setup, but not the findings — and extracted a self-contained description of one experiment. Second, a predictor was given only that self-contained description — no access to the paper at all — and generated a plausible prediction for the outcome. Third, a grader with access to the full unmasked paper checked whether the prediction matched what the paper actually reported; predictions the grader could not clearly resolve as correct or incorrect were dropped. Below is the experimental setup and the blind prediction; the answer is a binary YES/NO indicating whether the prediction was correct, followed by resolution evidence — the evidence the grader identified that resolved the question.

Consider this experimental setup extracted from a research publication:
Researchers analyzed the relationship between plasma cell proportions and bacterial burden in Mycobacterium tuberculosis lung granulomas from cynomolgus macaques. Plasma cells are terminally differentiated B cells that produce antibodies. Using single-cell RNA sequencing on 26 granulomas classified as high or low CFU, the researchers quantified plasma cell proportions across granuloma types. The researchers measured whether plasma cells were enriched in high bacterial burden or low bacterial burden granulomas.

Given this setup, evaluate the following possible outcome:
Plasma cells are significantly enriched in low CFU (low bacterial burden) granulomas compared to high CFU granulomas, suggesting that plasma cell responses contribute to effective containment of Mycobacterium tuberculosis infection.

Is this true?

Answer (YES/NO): NO